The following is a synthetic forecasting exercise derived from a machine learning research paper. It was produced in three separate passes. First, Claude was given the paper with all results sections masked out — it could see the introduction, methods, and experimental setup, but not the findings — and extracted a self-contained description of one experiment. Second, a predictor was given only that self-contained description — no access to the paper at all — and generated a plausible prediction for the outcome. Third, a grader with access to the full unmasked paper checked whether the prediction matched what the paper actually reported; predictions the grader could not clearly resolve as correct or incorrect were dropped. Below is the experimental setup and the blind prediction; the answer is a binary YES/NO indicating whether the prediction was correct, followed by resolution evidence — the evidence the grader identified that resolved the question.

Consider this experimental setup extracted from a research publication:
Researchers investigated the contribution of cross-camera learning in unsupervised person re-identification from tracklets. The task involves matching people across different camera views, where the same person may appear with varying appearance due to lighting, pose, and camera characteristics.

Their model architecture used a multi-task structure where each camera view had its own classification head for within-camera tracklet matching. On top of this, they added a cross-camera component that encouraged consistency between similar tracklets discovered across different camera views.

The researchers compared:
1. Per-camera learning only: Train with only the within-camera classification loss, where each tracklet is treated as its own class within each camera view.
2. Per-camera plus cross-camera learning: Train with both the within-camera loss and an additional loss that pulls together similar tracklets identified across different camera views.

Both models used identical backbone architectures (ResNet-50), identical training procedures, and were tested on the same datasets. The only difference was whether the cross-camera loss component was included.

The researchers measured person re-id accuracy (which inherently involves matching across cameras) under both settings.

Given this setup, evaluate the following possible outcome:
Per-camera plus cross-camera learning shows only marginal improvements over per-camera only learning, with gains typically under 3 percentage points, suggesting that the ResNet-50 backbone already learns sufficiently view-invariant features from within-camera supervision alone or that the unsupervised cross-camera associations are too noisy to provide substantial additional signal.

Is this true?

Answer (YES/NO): NO